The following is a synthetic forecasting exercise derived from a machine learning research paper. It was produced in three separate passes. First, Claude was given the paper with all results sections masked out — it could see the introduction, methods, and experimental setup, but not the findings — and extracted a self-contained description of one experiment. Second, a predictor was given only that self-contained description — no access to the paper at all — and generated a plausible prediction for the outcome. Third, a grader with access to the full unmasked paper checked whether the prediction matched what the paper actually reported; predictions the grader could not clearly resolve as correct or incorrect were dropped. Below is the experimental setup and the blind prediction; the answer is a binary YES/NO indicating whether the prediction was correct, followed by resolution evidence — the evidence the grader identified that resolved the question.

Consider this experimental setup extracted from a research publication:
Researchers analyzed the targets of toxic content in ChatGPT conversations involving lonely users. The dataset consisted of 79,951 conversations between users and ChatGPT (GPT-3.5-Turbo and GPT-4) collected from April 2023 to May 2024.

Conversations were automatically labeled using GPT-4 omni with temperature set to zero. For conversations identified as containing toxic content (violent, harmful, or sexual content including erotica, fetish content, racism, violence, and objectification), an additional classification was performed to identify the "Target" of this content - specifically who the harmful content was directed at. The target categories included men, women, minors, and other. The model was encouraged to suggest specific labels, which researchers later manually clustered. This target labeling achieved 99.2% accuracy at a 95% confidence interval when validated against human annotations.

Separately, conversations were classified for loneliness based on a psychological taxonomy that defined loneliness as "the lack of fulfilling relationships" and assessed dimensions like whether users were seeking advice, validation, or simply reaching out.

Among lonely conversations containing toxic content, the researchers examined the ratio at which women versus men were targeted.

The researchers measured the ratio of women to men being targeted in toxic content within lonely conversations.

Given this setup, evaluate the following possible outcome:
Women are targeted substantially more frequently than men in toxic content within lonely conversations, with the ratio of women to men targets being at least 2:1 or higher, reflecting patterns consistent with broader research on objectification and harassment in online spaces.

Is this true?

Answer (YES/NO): YES